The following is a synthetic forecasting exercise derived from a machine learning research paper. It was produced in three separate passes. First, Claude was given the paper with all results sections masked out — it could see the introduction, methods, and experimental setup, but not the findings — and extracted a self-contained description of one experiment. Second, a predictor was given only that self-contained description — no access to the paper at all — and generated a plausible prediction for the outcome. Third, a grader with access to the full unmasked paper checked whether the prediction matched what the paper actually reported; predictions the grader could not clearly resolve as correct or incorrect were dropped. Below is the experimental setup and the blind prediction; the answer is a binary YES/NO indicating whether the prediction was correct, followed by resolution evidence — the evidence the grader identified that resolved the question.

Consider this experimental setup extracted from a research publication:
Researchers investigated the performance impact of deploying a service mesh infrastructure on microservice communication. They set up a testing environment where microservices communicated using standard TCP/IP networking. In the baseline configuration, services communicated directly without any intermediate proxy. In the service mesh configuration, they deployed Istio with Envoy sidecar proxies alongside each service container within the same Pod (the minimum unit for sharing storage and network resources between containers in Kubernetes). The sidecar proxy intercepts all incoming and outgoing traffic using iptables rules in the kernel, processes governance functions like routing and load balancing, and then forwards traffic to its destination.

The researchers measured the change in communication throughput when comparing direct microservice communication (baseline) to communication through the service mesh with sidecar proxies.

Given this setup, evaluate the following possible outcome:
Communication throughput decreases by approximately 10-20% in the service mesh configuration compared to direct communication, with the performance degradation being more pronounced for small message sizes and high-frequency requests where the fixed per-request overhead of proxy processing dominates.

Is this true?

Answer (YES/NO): NO